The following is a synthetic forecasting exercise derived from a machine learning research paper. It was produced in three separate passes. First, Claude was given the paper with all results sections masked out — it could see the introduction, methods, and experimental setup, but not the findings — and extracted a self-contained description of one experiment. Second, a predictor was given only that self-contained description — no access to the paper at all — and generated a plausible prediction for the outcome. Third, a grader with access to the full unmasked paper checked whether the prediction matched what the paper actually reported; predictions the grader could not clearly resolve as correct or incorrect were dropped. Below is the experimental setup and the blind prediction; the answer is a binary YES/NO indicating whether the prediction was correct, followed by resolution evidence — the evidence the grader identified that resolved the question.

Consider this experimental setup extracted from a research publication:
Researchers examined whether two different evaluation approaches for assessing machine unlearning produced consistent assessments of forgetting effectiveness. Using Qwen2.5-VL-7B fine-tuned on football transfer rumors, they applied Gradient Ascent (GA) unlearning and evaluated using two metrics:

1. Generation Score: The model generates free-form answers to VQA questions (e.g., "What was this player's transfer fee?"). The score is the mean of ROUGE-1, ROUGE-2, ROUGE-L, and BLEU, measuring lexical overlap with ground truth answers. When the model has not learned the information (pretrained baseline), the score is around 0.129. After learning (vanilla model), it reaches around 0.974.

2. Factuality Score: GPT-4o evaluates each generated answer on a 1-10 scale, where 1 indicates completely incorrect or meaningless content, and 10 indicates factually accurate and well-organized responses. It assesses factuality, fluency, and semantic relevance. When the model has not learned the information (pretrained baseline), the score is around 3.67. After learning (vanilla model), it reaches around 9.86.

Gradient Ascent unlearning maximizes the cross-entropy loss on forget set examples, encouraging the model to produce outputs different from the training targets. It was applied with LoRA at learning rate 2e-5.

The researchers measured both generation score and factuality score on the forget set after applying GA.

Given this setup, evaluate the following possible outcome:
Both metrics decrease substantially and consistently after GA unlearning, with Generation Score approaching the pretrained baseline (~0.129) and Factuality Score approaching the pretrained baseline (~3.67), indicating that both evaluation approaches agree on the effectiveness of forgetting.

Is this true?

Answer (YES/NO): NO